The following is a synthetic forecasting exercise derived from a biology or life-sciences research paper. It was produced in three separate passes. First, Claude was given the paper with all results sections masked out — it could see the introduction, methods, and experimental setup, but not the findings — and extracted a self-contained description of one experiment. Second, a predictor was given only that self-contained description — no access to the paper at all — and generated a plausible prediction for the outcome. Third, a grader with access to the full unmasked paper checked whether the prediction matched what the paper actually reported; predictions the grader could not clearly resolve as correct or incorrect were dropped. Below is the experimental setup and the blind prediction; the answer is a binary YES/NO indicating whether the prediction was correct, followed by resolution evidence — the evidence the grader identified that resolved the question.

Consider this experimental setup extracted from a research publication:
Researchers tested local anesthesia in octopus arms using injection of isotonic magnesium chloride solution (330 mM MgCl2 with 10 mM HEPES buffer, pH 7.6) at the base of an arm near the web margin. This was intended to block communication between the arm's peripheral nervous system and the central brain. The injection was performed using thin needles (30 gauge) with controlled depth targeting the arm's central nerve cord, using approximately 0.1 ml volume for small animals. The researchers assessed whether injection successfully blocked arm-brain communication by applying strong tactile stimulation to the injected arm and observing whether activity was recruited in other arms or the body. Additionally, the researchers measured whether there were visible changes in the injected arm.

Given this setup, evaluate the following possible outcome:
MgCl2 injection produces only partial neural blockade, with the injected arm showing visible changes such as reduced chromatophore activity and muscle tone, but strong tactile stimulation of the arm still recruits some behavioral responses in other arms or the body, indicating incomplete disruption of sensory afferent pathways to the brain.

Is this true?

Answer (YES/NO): NO